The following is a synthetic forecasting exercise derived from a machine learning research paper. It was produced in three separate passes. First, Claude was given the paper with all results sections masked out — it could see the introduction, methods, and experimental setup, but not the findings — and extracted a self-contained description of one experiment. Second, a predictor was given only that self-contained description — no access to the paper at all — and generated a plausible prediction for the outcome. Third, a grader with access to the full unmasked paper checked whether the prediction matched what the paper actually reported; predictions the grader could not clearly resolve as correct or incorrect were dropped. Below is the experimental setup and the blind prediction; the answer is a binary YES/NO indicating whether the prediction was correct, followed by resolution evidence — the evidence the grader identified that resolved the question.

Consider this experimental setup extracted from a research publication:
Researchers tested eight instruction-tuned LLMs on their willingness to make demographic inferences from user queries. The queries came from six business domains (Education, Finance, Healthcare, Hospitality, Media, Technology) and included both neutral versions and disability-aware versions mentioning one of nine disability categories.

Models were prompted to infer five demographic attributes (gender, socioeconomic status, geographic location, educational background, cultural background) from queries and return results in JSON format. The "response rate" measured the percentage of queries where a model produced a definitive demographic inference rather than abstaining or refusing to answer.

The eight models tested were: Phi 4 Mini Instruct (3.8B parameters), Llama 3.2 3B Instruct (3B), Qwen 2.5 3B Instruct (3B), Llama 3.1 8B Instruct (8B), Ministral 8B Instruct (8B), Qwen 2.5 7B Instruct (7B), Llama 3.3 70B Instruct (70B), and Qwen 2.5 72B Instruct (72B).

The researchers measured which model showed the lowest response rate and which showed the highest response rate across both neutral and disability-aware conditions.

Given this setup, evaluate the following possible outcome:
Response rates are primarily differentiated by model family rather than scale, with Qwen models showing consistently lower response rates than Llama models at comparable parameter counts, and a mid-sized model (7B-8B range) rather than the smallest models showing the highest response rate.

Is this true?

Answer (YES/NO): NO